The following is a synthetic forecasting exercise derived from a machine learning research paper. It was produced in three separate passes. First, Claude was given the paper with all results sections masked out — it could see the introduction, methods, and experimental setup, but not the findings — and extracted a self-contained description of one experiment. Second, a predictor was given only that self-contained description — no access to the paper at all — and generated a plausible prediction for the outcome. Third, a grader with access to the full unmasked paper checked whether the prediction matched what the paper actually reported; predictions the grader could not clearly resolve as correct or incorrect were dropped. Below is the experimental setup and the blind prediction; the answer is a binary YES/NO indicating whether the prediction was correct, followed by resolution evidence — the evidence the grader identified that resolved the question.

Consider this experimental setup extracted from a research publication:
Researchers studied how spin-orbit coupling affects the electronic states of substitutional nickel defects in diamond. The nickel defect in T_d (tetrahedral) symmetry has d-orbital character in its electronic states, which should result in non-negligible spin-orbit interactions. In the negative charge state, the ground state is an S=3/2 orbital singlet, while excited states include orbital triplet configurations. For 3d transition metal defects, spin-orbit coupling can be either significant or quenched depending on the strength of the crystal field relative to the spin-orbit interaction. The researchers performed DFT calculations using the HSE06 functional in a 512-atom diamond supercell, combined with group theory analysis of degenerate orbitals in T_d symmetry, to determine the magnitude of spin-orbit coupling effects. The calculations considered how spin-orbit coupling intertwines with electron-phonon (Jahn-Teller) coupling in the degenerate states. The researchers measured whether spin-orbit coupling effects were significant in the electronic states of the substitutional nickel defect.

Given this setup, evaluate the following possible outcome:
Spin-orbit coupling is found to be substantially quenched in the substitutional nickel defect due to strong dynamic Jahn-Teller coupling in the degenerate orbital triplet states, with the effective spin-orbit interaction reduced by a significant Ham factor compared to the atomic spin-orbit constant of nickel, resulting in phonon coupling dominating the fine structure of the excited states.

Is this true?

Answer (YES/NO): YES